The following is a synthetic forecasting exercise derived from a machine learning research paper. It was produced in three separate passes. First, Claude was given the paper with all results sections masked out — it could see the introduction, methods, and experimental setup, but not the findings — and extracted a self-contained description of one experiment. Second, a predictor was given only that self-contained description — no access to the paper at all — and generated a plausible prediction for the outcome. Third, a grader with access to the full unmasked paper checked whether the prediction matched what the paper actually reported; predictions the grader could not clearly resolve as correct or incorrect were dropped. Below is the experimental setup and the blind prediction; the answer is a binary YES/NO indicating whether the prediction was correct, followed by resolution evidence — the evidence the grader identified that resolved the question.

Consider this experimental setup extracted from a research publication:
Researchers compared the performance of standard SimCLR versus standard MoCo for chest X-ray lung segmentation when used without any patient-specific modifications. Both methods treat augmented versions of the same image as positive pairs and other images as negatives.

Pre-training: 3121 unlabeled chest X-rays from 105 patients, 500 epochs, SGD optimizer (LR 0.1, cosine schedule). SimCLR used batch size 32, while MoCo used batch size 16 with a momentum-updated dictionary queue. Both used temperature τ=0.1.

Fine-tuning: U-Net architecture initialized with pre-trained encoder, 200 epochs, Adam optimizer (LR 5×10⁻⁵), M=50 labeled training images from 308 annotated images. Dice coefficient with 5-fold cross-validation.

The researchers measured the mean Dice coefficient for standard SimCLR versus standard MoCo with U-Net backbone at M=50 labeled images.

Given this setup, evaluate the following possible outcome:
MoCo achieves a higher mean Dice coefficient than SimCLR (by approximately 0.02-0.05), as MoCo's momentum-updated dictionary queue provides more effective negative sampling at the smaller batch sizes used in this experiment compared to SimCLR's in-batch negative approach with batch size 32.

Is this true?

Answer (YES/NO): NO